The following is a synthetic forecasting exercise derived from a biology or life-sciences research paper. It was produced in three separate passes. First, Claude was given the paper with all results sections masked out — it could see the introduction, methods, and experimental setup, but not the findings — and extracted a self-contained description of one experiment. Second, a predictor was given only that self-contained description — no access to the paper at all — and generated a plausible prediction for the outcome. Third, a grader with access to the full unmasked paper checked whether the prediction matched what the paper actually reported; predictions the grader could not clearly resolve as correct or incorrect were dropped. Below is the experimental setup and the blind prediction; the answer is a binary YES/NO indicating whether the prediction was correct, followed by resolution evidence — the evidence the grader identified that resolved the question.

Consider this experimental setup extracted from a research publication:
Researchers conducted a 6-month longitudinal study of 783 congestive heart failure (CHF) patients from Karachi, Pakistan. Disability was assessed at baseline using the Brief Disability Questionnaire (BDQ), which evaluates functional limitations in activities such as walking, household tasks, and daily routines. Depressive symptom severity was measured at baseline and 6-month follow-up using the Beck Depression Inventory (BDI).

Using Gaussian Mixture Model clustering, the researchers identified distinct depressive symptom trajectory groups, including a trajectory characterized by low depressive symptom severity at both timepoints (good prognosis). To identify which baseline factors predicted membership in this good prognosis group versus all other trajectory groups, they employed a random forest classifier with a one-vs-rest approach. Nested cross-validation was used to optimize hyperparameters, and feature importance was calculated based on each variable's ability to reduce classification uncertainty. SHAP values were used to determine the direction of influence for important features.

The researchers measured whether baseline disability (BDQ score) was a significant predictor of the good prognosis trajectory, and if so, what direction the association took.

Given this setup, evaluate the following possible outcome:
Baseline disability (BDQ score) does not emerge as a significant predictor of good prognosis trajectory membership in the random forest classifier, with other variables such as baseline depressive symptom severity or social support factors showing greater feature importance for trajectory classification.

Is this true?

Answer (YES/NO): NO